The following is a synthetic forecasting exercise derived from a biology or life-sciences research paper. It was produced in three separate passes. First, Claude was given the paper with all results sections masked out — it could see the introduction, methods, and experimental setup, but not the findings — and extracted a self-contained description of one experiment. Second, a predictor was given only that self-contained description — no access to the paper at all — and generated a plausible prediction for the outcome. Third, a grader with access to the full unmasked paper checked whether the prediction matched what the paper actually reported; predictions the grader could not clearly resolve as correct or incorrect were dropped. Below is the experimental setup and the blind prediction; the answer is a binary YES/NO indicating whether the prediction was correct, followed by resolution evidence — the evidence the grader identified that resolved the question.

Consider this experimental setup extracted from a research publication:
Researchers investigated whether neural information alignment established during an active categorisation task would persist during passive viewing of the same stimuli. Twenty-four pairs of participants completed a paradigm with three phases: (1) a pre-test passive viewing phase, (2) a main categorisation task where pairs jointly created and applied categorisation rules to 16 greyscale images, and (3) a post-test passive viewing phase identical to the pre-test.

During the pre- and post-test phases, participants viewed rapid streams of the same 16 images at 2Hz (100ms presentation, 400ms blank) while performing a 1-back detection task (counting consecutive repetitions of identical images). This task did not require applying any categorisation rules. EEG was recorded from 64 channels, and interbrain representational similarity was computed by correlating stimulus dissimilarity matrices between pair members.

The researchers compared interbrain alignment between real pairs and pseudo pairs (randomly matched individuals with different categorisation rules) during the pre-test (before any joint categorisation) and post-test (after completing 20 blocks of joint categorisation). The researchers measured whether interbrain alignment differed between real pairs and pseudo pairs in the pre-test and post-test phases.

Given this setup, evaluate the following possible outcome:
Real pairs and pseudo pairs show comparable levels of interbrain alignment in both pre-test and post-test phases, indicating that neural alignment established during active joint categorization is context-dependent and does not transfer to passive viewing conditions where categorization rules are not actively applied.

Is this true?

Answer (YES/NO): YES